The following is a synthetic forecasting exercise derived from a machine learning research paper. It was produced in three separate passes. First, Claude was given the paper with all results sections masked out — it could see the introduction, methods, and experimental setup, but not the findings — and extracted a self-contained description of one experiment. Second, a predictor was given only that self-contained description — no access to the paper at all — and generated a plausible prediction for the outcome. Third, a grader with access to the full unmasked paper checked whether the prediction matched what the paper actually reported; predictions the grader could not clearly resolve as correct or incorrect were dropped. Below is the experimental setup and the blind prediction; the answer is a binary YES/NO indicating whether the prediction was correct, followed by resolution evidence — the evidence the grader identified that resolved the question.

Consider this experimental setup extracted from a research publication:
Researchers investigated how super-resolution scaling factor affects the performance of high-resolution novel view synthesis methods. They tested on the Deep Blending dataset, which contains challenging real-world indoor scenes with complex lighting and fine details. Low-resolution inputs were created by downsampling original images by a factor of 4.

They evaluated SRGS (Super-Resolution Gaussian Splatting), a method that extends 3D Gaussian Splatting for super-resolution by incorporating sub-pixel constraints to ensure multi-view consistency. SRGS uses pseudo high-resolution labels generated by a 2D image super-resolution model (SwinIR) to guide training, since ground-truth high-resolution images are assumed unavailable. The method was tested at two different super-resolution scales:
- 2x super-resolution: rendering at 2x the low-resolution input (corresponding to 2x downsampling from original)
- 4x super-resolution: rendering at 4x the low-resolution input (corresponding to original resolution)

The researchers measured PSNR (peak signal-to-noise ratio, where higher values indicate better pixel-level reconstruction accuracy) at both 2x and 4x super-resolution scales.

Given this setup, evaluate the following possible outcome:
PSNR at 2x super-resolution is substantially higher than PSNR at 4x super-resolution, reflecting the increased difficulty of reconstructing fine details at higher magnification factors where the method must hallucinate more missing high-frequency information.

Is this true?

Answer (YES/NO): NO